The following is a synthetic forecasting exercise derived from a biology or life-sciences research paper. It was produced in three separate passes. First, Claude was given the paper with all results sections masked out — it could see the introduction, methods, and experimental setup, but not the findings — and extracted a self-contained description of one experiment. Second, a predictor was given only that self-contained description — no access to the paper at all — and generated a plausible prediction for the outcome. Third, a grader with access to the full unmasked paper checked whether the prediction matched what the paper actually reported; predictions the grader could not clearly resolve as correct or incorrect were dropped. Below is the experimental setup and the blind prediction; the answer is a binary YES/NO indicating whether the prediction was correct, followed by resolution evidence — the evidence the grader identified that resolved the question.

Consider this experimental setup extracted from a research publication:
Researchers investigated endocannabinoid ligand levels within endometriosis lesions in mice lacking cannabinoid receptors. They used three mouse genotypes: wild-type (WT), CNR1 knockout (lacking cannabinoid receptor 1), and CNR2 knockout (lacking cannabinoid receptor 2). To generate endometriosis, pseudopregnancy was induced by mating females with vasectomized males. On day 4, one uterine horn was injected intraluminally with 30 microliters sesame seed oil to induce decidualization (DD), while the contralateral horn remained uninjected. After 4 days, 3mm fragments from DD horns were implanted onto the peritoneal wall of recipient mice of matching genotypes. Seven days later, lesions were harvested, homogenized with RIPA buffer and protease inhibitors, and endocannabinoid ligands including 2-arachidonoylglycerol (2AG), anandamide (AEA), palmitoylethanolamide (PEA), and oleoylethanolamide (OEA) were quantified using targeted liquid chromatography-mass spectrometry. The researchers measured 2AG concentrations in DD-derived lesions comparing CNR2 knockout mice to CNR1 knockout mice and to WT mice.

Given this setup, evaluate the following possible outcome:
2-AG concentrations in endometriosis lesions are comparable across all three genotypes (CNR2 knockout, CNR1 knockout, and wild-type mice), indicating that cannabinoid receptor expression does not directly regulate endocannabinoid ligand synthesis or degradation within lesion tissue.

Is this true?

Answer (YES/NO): NO